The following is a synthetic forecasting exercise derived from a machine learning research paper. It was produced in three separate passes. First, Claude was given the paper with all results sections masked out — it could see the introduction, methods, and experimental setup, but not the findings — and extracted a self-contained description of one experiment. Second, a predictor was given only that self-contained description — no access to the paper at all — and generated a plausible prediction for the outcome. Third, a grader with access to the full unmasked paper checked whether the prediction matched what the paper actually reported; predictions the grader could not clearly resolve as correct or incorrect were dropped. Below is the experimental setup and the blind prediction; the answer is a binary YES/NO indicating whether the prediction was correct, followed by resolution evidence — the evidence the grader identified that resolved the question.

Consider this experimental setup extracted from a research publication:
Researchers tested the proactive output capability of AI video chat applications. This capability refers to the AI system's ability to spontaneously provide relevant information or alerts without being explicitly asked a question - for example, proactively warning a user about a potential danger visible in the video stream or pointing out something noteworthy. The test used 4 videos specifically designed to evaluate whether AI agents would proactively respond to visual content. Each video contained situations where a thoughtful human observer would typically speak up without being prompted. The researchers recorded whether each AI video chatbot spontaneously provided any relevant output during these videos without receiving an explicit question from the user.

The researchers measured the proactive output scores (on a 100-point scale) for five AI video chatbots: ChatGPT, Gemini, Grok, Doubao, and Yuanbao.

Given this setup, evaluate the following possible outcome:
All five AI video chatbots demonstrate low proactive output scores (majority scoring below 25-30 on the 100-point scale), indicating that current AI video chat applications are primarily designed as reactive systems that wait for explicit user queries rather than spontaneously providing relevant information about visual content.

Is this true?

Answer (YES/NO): YES